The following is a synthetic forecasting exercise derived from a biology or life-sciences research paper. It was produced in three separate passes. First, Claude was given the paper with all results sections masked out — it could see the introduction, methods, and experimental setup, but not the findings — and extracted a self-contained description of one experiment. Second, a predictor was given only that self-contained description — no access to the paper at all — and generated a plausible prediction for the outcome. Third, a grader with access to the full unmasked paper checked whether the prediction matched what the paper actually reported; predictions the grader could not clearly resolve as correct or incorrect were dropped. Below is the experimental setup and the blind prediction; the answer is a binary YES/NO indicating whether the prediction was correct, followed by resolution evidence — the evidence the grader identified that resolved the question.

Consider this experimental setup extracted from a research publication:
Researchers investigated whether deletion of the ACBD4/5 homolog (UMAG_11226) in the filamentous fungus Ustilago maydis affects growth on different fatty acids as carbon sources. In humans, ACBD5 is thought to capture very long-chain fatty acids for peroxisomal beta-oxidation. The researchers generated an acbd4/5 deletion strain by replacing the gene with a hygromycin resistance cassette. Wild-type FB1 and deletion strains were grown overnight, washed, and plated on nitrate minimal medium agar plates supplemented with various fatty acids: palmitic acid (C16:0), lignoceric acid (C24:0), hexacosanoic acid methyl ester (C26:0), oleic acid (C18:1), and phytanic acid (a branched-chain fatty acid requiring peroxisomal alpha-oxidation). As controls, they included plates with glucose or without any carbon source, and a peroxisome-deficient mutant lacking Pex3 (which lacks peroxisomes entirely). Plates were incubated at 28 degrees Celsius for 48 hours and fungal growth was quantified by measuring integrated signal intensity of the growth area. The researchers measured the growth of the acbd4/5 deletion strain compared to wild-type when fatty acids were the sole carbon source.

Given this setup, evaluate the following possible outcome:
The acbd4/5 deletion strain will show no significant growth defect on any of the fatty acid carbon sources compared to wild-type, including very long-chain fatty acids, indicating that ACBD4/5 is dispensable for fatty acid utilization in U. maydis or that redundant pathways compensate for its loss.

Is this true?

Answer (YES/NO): YES